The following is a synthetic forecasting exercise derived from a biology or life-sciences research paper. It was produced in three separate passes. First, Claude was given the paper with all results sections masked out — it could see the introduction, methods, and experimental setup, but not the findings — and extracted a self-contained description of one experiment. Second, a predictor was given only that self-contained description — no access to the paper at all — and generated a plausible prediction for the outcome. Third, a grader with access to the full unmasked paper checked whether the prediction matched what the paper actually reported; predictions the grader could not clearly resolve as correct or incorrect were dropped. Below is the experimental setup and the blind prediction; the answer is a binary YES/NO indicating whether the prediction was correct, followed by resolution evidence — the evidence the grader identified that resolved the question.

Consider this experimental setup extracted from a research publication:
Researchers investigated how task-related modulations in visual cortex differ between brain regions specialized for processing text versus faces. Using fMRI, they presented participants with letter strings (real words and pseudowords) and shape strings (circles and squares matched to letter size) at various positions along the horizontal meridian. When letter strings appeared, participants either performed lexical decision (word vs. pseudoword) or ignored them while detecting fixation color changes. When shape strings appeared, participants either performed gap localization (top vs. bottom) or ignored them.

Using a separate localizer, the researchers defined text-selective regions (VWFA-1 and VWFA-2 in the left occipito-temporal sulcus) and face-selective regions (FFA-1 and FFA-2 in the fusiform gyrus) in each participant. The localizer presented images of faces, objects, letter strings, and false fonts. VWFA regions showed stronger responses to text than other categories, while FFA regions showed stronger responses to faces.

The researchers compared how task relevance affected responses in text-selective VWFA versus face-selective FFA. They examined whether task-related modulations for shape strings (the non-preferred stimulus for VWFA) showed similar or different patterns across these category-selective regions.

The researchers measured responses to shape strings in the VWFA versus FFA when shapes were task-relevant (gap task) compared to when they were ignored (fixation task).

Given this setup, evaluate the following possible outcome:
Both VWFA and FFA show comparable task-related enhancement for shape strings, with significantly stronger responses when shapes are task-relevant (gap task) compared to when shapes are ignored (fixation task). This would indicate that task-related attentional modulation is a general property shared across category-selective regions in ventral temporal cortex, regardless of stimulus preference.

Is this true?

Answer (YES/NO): NO